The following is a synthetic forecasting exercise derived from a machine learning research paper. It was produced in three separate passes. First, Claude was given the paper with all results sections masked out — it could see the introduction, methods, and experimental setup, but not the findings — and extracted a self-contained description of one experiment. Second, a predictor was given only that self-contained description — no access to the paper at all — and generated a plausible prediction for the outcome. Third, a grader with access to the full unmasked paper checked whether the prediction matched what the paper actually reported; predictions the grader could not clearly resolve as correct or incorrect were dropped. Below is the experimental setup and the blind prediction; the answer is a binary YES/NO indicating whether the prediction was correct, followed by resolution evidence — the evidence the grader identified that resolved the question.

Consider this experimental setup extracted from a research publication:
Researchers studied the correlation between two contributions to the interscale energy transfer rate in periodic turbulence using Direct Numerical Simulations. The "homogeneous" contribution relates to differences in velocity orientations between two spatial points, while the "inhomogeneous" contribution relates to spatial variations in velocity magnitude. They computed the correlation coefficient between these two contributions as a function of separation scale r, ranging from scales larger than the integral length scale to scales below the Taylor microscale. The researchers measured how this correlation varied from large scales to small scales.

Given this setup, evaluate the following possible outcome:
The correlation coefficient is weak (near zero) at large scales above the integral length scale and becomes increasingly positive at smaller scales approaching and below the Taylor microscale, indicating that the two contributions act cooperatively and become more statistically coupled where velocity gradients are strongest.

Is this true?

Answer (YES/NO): NO